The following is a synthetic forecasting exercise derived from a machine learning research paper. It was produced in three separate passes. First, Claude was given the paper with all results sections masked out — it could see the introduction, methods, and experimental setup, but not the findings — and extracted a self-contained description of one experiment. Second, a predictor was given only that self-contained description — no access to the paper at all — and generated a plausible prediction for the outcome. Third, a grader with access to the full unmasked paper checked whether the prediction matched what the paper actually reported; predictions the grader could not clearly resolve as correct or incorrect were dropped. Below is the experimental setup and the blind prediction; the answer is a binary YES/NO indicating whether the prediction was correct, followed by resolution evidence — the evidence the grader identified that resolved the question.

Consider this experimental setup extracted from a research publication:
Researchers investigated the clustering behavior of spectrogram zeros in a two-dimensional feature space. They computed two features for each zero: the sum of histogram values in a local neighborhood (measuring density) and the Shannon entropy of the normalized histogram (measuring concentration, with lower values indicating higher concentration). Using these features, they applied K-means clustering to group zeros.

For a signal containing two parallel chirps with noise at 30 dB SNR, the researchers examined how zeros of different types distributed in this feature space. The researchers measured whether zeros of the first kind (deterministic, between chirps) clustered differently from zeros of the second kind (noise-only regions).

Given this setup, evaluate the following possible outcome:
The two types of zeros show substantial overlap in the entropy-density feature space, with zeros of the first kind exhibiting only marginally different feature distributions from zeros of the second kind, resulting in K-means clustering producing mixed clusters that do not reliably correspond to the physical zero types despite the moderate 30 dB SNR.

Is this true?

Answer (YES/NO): NO